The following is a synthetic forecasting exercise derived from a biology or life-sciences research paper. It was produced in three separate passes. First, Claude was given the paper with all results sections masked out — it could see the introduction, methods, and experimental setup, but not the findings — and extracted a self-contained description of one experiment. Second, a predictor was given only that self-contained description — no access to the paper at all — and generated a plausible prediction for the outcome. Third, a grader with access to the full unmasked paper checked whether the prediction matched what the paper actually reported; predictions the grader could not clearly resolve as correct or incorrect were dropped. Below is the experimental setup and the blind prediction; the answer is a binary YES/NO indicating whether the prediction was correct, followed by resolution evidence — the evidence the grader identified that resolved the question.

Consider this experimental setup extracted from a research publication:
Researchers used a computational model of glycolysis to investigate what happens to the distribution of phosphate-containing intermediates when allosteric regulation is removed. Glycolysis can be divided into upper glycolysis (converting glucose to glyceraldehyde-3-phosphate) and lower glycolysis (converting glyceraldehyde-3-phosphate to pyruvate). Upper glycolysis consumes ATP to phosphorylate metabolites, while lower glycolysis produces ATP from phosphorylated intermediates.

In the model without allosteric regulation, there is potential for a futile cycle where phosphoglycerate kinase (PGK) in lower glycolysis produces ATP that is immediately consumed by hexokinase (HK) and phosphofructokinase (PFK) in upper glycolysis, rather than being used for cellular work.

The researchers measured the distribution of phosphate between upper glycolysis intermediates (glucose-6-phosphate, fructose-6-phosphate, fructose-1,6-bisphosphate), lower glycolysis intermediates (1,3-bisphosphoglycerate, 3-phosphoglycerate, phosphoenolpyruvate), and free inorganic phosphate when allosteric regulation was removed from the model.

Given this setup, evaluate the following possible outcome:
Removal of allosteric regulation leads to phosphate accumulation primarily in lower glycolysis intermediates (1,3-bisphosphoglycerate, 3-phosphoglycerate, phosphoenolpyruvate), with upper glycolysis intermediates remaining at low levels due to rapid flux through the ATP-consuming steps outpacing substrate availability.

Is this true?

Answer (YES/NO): NO